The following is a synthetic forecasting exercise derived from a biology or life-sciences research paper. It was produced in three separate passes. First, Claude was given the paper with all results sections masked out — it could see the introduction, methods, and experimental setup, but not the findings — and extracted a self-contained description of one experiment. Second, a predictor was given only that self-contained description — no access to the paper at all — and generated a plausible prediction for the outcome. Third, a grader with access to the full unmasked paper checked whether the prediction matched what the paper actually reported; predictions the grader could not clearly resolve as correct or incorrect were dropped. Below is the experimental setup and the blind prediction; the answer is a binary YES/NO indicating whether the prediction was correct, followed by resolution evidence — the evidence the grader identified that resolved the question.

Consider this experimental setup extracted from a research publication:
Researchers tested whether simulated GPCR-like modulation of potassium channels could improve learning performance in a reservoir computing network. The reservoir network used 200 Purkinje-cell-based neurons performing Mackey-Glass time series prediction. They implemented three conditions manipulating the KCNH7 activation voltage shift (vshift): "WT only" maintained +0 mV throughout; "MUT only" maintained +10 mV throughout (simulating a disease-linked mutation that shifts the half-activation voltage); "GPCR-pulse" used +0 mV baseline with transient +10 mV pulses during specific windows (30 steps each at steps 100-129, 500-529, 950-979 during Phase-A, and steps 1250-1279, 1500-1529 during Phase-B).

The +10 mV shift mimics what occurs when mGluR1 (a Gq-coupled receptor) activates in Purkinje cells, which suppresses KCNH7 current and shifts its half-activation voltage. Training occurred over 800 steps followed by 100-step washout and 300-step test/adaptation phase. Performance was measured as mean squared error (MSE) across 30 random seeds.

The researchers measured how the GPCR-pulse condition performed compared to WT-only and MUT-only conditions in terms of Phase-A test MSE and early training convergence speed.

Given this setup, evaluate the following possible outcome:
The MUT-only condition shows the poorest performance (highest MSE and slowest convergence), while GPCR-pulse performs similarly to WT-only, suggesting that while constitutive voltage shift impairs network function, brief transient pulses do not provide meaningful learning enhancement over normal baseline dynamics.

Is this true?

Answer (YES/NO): NO